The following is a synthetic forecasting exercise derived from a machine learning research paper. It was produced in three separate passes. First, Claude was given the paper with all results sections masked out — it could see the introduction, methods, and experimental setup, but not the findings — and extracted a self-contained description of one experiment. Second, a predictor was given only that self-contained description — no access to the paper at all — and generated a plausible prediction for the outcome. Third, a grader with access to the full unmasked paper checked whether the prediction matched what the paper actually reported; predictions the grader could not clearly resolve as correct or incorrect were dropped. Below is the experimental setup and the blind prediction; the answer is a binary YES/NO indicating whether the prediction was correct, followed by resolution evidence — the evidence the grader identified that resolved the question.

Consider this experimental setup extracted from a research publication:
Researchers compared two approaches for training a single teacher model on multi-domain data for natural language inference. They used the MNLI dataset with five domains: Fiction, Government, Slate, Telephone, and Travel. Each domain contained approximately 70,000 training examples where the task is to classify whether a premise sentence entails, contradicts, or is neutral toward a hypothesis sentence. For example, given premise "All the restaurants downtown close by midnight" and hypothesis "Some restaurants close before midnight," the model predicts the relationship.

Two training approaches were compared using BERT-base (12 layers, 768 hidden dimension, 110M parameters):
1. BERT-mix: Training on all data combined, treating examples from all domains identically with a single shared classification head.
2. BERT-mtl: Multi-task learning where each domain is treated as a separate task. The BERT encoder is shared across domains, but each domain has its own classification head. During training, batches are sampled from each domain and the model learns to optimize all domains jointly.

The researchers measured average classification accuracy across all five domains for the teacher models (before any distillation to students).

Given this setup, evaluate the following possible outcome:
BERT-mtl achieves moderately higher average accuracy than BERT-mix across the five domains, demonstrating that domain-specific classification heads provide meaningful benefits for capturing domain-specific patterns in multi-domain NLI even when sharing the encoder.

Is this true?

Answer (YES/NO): NO